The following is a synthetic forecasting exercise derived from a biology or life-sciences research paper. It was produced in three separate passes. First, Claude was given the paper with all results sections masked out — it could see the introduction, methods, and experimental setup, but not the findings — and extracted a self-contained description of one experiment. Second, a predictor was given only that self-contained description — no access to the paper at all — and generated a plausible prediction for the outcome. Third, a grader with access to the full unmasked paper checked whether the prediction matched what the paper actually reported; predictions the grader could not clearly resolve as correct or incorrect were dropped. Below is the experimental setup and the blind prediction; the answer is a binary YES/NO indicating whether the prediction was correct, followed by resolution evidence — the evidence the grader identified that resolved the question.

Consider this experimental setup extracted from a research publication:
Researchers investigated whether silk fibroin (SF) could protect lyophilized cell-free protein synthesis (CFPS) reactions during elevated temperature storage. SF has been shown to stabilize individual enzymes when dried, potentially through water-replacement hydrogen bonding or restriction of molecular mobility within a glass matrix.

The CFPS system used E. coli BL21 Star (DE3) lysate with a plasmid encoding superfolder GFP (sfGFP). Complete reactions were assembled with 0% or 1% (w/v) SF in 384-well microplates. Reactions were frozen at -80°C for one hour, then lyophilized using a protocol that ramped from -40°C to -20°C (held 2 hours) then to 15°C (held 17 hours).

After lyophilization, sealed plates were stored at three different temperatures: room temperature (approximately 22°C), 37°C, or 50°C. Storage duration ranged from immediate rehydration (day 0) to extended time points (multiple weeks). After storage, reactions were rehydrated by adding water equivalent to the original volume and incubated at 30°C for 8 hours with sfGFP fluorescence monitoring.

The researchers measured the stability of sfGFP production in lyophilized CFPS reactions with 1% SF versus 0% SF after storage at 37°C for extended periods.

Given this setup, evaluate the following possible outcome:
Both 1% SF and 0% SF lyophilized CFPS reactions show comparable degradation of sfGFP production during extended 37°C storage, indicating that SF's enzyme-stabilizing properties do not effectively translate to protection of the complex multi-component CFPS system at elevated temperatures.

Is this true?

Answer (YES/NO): YES